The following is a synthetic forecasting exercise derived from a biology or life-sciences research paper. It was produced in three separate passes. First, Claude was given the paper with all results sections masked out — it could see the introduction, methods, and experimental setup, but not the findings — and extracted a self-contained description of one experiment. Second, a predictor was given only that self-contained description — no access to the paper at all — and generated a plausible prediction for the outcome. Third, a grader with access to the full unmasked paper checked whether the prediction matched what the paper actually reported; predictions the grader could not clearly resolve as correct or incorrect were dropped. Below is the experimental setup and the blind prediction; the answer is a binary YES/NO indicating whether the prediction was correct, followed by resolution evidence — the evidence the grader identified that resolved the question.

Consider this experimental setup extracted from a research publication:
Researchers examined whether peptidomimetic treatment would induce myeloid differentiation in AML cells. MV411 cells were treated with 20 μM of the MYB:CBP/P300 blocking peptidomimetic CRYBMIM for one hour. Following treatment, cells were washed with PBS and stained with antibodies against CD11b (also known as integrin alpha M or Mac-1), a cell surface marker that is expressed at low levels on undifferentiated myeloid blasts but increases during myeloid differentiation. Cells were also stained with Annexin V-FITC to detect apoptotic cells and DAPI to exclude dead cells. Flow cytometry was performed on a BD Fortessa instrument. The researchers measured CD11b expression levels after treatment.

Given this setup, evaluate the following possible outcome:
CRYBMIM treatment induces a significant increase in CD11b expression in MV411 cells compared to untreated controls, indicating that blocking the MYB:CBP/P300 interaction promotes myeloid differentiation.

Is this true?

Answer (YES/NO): YES